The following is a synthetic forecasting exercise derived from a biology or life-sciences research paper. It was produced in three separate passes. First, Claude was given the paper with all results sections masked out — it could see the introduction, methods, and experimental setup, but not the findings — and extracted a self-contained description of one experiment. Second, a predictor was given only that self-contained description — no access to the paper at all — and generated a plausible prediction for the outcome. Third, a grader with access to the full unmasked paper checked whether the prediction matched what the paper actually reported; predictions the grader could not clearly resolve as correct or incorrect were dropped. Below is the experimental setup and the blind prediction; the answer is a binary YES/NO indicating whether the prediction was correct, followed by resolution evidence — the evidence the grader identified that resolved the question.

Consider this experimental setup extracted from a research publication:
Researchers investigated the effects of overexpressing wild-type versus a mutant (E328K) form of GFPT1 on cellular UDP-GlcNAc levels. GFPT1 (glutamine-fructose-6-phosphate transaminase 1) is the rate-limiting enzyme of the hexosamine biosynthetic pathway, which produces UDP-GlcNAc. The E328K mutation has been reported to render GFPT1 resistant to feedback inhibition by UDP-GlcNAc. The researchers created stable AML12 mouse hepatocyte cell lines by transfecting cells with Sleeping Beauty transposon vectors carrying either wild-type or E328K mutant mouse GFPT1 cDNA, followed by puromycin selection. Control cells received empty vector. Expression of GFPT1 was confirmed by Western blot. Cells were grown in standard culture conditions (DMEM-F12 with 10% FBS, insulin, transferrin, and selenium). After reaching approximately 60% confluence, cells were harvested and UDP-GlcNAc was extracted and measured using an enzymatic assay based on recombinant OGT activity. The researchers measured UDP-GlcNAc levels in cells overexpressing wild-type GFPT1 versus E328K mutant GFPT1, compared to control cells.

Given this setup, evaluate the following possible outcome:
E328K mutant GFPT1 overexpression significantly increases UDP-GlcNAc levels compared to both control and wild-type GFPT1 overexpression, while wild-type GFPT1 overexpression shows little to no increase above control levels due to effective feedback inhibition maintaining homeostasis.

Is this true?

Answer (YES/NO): NO